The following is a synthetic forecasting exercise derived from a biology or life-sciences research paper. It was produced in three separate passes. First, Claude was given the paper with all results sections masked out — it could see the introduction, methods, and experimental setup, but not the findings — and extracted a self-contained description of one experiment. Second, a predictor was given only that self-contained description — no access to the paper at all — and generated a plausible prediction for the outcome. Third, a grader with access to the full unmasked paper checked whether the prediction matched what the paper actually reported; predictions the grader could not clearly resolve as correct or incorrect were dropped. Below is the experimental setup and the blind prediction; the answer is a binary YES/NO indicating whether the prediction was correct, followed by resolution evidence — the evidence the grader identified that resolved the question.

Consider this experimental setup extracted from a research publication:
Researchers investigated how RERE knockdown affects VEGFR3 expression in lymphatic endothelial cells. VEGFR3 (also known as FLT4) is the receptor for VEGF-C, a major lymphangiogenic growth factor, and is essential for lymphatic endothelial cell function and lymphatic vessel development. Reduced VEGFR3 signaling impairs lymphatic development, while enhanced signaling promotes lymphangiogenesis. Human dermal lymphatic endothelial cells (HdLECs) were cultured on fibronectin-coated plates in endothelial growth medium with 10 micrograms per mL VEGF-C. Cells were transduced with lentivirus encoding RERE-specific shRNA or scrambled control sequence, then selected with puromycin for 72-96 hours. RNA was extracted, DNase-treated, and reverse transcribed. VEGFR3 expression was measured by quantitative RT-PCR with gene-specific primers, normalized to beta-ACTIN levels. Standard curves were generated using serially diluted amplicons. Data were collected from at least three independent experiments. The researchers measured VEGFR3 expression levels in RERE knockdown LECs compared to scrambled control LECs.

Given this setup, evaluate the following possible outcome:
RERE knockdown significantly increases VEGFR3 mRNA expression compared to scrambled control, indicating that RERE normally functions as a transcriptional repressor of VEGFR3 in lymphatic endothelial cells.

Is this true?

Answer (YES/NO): YES